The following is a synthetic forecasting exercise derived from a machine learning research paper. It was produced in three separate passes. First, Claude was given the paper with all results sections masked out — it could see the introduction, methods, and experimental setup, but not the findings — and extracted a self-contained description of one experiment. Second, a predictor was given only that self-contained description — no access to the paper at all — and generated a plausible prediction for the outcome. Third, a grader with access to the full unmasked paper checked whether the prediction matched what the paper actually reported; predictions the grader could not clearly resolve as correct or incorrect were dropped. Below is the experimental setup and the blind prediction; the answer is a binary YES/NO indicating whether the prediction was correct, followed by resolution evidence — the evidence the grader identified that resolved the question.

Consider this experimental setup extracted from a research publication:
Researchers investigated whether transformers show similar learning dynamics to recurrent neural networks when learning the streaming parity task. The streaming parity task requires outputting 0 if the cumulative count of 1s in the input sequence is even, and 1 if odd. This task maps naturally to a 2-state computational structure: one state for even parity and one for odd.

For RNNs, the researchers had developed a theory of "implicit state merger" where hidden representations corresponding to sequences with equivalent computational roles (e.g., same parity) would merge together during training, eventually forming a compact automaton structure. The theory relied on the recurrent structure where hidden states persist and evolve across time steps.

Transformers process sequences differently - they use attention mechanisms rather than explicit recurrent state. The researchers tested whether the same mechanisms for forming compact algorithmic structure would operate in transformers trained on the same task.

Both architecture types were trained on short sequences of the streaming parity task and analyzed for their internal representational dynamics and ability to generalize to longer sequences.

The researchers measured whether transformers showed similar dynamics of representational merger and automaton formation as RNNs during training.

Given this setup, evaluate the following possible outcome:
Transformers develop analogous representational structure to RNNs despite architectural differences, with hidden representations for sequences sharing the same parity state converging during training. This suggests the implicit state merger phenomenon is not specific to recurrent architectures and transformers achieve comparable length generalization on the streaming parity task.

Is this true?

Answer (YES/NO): NO